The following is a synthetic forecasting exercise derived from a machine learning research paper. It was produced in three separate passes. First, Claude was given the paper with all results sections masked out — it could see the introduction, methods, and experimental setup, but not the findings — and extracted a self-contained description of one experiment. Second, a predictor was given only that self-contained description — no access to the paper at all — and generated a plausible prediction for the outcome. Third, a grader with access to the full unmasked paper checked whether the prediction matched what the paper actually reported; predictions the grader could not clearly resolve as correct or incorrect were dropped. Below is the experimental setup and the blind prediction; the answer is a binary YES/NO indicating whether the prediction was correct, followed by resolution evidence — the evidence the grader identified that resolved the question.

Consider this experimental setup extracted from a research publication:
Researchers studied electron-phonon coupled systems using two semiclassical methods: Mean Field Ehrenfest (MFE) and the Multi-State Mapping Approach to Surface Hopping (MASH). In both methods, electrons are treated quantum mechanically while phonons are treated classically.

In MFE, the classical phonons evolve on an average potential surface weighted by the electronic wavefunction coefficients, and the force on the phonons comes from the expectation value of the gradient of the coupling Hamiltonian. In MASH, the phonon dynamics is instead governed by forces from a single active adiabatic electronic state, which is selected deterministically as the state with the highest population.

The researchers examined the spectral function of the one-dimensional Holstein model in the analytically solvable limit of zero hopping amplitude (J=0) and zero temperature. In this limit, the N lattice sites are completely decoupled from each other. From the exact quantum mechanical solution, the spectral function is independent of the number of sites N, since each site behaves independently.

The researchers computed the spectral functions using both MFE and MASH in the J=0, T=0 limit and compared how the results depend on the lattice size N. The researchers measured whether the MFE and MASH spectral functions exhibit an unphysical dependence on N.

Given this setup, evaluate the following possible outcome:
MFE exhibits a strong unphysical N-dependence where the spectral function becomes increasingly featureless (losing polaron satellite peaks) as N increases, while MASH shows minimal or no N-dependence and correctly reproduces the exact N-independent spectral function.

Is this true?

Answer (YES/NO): NO